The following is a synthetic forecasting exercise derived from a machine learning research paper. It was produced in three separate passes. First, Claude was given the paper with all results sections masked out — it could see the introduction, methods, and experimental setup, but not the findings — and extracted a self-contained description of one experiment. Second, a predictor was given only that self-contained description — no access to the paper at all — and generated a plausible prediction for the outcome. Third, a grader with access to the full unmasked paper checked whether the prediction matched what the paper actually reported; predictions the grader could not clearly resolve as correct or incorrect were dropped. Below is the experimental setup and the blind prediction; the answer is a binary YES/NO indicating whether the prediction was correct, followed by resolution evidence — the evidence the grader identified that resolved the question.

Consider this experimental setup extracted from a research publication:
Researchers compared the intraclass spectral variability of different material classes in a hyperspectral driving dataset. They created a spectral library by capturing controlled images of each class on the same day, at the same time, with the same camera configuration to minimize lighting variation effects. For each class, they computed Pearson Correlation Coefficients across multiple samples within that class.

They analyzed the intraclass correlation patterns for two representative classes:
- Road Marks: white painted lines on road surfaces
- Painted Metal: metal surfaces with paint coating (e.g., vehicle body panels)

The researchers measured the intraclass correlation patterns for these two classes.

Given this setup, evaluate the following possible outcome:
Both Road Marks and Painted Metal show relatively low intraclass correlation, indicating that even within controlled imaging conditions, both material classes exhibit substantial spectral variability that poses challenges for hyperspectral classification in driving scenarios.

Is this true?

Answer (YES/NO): NO